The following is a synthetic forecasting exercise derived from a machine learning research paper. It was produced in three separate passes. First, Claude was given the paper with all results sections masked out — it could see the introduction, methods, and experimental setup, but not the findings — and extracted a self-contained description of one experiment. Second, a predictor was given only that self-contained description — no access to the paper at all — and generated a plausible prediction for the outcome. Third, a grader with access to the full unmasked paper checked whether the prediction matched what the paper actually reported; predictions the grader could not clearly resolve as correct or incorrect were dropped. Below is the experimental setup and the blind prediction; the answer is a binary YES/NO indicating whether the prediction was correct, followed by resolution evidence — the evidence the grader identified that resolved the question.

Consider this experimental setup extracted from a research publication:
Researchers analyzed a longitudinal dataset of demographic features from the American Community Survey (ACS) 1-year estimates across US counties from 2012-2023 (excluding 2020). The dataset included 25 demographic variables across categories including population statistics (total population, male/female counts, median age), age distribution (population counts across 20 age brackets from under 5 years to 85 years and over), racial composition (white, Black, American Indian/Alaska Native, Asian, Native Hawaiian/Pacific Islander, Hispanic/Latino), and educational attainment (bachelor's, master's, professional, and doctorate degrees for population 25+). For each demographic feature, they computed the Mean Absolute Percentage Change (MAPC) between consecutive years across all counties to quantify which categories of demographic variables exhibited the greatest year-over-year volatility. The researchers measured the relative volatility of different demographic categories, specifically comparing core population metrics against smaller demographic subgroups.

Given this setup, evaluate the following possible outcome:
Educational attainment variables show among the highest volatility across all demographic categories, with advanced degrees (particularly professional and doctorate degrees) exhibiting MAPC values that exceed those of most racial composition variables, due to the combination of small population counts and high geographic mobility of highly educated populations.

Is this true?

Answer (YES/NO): NO